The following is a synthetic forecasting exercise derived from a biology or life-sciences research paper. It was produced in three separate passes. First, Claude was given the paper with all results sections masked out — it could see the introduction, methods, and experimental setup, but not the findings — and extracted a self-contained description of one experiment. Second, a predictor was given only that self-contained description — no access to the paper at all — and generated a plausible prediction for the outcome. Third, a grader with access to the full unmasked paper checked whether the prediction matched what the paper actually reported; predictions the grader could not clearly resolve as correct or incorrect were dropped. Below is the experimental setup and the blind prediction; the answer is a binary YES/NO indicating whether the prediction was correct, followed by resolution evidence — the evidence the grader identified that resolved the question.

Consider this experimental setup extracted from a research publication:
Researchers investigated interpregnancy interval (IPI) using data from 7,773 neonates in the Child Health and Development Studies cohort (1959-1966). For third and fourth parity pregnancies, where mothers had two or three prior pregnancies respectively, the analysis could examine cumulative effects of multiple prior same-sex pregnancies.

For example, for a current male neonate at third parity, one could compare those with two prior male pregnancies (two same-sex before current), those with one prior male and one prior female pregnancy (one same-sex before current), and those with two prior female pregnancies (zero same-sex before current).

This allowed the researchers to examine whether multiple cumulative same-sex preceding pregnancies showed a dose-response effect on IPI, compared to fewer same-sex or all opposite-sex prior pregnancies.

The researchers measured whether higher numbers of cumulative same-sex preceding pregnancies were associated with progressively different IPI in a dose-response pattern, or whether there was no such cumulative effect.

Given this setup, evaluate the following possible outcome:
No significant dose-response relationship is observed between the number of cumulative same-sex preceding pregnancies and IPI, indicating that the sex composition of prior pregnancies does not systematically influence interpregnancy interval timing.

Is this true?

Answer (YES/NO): YES